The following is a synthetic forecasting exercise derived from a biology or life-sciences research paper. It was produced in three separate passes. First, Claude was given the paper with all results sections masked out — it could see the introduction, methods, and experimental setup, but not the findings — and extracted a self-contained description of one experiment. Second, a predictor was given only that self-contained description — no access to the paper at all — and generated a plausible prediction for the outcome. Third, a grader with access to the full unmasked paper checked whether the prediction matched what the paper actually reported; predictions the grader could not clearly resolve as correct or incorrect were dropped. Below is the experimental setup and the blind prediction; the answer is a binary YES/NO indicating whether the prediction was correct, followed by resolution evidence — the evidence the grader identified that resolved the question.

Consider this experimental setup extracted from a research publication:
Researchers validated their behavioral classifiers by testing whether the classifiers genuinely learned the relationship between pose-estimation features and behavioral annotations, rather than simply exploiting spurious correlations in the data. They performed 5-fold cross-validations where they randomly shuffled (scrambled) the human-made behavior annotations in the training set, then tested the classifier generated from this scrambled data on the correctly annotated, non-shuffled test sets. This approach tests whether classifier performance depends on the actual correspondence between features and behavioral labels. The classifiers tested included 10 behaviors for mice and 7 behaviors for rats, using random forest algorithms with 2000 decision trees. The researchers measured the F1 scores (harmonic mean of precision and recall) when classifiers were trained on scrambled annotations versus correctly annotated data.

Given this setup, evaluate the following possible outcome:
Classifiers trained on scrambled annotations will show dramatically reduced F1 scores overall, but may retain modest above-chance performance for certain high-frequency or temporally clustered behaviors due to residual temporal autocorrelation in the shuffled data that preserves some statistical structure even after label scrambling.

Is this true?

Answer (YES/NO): NO